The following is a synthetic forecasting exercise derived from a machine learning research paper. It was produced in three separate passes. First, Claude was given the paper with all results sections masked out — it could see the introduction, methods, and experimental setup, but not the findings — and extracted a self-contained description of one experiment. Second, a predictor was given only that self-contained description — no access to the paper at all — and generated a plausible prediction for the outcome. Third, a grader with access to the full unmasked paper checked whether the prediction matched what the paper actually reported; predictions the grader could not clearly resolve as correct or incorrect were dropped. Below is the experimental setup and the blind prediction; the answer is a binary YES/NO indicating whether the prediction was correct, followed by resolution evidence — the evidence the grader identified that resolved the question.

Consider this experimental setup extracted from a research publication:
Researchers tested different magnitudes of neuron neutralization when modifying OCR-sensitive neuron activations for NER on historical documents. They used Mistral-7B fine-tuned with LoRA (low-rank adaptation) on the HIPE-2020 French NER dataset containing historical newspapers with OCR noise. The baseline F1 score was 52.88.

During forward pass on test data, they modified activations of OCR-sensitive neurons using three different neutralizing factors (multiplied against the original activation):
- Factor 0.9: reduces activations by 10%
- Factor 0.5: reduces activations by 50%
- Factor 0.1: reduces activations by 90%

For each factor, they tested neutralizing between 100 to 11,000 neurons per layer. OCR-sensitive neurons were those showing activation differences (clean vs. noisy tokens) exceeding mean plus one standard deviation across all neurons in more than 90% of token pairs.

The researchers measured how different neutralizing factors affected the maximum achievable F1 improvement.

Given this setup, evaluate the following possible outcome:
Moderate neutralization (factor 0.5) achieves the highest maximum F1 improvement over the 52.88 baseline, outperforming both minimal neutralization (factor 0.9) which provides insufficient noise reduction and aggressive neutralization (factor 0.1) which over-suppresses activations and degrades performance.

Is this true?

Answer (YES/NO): NO